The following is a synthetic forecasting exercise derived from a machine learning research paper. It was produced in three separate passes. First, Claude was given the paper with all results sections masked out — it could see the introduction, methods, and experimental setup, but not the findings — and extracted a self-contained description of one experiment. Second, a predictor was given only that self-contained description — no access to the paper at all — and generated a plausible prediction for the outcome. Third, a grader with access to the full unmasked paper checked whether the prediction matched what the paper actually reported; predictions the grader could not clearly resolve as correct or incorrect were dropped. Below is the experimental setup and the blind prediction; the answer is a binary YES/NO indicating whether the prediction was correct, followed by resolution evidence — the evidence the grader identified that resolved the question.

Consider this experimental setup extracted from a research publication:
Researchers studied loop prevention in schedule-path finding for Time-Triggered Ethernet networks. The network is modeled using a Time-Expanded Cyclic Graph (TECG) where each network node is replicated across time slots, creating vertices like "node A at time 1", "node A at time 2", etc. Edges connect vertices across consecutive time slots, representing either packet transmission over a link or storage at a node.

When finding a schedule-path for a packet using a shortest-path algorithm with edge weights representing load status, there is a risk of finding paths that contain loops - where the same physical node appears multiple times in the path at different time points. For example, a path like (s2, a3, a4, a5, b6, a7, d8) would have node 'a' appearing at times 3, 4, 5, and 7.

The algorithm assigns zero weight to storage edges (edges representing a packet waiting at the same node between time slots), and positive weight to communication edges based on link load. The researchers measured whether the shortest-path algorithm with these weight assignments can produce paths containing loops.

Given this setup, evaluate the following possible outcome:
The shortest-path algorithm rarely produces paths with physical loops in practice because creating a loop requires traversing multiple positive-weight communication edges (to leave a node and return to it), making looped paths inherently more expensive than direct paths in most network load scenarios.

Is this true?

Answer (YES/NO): NO